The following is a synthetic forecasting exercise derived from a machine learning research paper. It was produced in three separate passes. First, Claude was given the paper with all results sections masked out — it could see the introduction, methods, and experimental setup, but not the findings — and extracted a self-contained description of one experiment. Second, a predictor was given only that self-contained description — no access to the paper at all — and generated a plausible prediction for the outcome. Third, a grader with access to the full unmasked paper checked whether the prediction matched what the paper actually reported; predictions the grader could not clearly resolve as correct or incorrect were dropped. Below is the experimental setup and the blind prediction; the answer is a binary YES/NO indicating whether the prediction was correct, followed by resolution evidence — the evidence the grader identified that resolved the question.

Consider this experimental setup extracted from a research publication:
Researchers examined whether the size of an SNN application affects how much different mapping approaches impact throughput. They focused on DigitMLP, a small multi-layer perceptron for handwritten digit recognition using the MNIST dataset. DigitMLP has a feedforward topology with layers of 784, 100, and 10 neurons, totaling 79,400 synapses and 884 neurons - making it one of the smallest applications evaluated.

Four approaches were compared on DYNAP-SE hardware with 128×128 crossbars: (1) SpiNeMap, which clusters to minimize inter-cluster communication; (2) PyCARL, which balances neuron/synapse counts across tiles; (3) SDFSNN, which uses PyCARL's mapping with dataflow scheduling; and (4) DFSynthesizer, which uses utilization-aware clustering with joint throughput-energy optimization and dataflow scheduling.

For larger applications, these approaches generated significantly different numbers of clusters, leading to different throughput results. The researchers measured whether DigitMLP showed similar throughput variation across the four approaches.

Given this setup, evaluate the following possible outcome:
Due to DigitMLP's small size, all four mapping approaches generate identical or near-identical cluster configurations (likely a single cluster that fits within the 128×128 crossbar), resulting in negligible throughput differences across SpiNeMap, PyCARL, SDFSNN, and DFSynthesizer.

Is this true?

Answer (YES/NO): YES